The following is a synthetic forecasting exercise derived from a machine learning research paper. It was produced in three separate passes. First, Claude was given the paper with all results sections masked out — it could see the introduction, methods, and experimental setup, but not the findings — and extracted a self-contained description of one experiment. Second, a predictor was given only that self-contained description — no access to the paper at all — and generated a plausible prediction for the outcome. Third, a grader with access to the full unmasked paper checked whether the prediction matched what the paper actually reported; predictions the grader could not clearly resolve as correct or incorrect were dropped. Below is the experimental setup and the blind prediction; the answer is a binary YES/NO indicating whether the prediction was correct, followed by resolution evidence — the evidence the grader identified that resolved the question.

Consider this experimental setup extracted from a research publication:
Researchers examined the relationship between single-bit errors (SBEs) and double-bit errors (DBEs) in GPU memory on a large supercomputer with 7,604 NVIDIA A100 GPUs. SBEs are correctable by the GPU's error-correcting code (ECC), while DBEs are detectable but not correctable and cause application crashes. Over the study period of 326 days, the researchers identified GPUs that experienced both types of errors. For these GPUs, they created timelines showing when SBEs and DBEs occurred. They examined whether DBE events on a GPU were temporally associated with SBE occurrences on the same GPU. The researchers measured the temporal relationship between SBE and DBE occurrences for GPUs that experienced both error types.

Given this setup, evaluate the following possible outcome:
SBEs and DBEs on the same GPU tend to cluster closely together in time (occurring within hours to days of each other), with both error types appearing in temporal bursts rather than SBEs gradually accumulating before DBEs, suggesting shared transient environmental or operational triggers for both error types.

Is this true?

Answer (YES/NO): YES